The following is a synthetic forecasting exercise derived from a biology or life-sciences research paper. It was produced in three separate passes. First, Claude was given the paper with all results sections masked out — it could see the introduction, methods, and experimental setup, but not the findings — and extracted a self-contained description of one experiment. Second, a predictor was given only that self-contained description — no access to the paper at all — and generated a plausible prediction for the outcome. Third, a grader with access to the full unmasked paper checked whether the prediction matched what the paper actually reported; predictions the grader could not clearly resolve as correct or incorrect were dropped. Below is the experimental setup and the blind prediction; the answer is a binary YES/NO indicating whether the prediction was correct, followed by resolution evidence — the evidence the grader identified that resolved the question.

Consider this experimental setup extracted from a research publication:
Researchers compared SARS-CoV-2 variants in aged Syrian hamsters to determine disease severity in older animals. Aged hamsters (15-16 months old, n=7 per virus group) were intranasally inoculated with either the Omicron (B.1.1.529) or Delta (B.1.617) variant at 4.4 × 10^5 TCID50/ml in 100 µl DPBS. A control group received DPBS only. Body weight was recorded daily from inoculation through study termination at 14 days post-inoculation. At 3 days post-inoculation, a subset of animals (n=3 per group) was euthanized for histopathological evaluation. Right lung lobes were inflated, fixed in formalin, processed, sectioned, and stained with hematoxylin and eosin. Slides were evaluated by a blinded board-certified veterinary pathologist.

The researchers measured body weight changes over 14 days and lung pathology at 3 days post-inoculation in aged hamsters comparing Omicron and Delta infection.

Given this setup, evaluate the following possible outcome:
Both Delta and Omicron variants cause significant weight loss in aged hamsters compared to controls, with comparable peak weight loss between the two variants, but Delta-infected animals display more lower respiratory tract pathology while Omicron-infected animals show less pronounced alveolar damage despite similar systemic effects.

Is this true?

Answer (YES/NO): NO